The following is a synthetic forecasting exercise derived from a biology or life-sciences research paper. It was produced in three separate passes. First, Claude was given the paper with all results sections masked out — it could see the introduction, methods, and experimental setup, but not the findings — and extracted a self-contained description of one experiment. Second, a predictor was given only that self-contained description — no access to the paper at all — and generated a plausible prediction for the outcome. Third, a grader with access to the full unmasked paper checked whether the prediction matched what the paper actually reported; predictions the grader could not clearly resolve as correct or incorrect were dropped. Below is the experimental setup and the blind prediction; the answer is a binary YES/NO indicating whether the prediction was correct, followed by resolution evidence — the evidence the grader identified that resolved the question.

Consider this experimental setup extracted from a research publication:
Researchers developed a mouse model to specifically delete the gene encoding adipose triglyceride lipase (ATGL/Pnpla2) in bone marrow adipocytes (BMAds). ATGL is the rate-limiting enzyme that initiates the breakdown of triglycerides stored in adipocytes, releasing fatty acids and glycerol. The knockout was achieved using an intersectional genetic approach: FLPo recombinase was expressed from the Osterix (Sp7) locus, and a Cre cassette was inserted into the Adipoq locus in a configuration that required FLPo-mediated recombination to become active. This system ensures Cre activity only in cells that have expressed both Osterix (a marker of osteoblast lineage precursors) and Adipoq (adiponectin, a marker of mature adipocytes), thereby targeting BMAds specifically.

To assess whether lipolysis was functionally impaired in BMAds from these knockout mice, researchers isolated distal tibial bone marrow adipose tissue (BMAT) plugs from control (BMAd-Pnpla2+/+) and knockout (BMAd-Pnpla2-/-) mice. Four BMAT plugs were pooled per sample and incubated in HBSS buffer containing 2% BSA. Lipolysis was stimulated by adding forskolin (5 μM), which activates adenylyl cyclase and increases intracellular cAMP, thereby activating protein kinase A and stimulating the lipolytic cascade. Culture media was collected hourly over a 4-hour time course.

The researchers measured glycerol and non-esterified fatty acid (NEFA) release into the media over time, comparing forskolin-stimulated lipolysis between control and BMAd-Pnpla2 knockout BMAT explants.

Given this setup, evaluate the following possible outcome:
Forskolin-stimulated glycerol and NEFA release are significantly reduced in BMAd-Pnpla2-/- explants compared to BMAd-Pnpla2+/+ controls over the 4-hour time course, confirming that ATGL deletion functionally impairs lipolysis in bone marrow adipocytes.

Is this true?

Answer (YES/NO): YES